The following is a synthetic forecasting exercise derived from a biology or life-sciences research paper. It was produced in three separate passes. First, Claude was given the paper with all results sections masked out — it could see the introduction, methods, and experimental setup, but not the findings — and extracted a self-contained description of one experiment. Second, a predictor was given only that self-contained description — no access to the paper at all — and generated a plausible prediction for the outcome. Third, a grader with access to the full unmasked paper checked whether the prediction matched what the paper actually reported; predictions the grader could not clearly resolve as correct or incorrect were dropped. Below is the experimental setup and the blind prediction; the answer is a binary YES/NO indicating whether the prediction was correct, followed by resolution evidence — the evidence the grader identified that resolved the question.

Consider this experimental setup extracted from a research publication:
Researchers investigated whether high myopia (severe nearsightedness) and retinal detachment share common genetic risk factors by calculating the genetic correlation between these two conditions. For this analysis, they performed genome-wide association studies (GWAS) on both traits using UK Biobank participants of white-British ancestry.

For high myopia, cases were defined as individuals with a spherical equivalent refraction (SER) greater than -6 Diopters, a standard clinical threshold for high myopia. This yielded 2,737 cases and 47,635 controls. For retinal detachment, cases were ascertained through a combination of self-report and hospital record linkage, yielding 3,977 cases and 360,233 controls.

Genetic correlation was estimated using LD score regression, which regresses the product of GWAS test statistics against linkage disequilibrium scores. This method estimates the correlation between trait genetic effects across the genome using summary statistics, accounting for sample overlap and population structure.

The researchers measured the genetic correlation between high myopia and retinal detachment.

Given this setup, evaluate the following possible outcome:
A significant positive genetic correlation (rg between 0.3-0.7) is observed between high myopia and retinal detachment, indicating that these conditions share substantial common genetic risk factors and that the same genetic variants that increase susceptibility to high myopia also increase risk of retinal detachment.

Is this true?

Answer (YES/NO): YES